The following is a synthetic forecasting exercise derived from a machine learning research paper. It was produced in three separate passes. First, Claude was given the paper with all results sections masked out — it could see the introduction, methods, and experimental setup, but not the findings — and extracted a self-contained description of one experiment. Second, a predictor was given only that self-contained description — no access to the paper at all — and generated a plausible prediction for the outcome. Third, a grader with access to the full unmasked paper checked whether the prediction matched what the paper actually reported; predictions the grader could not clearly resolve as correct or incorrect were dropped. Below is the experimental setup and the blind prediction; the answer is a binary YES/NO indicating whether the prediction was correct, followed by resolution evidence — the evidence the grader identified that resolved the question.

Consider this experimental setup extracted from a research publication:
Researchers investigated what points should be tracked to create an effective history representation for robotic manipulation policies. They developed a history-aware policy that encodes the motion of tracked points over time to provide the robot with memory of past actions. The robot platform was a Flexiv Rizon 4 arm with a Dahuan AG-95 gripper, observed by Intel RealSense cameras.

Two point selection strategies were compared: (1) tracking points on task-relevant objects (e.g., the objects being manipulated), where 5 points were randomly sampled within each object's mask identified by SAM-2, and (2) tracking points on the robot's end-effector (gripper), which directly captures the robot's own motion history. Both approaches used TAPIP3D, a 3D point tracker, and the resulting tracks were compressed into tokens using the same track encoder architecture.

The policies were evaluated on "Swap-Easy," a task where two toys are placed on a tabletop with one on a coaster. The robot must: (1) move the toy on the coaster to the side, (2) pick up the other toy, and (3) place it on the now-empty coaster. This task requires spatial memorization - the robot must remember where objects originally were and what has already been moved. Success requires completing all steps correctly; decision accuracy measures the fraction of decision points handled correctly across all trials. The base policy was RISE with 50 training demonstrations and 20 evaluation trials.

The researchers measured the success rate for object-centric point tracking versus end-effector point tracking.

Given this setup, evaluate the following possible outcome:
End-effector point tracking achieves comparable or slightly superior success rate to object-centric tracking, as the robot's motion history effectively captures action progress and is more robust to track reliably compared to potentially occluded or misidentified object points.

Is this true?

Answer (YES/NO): NO